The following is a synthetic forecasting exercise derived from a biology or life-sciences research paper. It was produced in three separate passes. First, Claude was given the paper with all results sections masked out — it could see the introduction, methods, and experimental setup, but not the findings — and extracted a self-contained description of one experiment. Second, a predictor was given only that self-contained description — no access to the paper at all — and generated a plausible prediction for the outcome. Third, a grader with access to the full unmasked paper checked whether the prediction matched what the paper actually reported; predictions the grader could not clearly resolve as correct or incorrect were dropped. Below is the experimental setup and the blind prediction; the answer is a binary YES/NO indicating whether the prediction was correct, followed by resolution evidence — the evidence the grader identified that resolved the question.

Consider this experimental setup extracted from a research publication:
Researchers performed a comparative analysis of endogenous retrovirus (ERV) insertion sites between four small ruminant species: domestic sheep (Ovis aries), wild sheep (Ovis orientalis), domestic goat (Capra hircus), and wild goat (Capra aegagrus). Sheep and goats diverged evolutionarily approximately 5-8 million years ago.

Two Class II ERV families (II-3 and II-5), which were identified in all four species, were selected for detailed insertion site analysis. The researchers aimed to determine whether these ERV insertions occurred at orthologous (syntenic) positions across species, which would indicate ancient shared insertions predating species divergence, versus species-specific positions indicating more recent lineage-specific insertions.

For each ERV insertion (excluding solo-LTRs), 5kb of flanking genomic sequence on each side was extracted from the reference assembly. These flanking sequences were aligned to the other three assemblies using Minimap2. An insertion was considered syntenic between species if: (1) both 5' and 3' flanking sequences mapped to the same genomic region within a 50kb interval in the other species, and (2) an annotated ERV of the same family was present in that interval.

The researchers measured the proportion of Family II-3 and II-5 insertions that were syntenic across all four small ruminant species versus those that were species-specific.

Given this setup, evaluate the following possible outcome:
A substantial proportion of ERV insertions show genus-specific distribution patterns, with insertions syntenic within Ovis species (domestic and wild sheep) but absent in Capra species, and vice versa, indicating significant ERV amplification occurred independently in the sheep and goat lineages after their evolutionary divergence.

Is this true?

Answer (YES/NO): NO